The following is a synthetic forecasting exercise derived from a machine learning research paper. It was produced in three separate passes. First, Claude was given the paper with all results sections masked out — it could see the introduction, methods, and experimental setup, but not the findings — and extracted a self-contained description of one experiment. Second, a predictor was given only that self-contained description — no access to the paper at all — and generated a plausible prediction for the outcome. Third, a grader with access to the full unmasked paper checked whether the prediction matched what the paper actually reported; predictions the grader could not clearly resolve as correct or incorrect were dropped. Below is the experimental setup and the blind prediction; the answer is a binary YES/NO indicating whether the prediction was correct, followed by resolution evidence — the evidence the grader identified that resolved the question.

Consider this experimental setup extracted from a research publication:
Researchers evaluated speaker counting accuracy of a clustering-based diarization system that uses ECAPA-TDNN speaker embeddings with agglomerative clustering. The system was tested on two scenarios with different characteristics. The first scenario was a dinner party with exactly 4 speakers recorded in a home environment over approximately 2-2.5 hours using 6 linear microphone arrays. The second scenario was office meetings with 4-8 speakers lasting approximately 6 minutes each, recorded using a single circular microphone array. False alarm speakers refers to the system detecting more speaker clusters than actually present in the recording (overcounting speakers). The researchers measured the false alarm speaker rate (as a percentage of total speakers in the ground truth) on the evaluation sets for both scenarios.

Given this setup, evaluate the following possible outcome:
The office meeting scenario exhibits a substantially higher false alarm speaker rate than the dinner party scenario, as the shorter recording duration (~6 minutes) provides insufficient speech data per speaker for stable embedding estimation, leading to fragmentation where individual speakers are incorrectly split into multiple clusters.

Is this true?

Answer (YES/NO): NO